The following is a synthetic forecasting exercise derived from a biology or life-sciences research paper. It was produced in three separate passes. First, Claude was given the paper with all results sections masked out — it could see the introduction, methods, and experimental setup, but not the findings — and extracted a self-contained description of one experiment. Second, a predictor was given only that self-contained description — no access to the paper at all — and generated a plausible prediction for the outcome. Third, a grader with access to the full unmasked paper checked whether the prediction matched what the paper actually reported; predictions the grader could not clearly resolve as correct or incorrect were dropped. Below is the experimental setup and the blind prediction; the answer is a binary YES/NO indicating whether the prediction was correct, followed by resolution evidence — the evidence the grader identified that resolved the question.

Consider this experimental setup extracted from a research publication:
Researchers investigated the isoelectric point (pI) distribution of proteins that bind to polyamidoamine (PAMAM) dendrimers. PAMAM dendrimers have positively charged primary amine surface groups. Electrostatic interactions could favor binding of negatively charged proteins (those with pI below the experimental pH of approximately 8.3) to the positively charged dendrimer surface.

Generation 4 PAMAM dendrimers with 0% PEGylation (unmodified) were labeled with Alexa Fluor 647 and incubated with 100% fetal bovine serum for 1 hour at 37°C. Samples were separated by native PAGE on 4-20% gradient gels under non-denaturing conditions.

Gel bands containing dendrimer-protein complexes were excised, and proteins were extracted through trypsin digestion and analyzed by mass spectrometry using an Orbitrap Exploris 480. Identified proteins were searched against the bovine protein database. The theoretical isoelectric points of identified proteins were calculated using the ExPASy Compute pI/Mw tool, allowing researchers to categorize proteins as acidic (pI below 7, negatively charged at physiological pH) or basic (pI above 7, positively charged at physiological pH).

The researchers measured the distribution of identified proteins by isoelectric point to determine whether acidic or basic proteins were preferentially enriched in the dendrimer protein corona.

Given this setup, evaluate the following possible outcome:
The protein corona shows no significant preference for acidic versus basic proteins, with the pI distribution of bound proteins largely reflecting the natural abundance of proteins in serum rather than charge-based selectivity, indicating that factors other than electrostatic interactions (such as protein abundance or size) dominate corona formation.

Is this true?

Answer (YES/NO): NO